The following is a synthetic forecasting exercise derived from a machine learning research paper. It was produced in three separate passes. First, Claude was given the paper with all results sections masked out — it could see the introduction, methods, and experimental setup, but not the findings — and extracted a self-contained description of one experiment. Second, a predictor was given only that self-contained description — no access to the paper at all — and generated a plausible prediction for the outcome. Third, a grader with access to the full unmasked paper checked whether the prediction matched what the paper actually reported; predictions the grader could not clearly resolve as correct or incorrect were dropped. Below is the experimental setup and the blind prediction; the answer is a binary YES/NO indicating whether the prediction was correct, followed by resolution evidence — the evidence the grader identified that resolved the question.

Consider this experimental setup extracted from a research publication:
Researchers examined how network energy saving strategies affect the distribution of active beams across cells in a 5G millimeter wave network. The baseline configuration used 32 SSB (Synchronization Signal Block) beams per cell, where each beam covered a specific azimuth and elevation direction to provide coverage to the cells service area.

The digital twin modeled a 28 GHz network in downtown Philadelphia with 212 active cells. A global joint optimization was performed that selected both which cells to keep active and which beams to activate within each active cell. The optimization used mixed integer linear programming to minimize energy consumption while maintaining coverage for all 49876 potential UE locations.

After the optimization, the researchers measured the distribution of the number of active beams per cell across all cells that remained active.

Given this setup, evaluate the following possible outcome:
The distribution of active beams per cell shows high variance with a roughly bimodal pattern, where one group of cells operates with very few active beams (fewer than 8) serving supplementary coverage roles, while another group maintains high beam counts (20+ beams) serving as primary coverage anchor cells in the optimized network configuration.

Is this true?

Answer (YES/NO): NO